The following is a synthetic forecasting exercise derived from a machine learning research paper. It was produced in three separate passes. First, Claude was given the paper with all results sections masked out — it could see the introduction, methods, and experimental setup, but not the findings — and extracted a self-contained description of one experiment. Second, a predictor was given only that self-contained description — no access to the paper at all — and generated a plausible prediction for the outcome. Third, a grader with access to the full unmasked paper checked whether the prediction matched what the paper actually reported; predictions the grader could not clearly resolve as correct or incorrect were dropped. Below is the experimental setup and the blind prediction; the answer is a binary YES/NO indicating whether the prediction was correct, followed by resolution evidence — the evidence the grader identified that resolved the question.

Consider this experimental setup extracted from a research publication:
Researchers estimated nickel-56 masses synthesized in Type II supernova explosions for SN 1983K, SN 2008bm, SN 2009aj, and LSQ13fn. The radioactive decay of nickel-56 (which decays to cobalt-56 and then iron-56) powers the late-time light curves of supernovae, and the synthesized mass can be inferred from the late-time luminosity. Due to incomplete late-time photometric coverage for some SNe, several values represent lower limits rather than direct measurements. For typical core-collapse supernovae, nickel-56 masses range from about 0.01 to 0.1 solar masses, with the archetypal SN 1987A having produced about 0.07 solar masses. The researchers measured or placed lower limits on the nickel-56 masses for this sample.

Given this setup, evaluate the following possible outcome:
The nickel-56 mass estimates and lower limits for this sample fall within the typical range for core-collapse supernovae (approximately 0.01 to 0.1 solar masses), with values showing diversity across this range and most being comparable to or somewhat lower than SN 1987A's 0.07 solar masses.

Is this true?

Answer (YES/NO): YES